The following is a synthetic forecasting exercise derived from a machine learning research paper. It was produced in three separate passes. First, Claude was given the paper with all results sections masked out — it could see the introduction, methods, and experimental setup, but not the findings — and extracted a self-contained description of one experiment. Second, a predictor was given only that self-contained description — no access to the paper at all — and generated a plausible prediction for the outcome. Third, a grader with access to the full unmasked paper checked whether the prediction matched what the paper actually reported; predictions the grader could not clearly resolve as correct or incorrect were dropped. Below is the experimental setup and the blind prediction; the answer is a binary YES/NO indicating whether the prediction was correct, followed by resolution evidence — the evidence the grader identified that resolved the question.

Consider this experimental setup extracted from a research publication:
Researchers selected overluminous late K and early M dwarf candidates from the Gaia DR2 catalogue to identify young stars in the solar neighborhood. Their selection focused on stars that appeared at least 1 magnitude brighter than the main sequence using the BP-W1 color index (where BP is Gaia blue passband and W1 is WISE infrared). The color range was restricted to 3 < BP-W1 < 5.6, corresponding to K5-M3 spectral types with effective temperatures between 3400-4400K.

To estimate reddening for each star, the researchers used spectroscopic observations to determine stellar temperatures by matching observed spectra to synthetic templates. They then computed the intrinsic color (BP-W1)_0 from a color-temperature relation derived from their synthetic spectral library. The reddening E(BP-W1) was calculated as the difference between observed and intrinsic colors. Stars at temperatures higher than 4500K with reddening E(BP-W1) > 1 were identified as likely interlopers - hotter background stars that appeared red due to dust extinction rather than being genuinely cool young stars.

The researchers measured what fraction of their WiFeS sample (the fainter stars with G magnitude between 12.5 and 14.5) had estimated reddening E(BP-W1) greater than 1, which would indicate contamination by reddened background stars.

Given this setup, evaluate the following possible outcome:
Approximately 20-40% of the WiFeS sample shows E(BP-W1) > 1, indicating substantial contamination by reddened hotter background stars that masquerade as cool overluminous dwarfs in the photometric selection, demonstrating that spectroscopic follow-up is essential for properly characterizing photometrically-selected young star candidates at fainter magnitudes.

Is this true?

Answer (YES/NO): YES